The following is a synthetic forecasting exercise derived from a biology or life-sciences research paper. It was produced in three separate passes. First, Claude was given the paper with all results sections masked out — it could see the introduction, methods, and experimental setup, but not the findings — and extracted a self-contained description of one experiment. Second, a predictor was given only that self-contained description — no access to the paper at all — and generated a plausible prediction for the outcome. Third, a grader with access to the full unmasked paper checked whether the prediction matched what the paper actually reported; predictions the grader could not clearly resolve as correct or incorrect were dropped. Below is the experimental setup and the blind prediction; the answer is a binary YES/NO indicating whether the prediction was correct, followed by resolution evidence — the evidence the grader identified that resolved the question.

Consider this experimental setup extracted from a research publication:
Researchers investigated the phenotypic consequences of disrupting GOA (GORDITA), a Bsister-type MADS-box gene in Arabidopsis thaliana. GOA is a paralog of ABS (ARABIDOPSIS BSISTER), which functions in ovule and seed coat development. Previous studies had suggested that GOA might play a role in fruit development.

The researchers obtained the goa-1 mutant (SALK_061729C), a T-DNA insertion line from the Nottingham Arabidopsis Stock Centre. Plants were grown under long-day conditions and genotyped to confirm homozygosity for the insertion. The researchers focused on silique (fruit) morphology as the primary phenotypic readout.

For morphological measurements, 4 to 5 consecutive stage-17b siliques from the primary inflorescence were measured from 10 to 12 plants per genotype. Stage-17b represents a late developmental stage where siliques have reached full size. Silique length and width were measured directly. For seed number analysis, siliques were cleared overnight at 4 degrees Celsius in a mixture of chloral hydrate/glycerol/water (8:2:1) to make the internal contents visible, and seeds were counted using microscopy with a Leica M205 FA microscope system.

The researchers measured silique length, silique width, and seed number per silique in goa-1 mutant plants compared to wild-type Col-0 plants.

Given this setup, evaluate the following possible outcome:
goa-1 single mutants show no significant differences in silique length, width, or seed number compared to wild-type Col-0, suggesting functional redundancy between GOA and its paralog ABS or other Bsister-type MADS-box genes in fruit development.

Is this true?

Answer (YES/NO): NO